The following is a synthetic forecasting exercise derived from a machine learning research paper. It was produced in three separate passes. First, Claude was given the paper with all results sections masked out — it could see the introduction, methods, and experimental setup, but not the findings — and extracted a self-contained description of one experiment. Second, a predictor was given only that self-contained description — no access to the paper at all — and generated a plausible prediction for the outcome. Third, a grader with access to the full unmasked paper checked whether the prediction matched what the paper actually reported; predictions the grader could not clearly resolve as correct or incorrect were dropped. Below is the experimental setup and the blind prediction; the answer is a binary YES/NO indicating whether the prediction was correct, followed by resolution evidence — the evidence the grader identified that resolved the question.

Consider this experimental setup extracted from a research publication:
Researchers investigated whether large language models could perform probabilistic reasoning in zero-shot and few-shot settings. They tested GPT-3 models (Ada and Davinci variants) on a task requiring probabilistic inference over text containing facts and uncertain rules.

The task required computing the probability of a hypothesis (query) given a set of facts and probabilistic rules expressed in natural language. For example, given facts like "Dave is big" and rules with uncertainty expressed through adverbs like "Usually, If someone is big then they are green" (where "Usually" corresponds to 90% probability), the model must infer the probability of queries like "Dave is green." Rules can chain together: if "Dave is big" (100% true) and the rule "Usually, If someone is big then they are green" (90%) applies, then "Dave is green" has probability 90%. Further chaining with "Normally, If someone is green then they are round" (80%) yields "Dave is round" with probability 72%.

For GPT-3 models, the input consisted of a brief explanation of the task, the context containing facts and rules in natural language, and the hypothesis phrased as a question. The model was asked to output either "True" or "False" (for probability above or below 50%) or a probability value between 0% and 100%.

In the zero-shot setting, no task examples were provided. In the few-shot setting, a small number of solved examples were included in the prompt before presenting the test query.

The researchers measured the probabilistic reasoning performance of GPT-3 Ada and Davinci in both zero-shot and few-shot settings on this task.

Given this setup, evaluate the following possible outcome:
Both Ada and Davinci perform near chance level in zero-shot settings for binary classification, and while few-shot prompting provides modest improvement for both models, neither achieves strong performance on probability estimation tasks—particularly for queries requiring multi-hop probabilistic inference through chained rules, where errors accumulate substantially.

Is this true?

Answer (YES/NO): NO